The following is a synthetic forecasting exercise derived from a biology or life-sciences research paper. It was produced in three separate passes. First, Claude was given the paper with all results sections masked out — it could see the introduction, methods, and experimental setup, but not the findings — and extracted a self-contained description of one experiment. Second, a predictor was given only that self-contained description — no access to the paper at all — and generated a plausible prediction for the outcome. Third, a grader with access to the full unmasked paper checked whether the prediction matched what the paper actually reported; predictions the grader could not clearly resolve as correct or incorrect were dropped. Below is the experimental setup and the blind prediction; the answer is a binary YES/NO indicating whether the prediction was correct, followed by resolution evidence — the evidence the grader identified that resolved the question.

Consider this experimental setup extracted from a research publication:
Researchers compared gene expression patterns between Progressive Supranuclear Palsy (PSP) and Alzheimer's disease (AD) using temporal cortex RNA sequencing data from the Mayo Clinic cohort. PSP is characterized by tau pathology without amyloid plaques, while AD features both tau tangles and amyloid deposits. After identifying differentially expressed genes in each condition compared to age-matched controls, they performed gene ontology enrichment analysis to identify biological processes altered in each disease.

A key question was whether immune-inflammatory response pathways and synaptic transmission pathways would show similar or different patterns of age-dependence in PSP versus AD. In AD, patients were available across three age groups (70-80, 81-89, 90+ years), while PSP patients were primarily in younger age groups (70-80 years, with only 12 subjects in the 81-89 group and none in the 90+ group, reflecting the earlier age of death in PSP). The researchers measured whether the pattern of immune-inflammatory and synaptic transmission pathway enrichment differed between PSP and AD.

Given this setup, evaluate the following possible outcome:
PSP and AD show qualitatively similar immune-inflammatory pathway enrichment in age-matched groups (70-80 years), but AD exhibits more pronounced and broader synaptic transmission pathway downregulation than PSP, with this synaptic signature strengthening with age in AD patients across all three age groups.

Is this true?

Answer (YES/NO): NO